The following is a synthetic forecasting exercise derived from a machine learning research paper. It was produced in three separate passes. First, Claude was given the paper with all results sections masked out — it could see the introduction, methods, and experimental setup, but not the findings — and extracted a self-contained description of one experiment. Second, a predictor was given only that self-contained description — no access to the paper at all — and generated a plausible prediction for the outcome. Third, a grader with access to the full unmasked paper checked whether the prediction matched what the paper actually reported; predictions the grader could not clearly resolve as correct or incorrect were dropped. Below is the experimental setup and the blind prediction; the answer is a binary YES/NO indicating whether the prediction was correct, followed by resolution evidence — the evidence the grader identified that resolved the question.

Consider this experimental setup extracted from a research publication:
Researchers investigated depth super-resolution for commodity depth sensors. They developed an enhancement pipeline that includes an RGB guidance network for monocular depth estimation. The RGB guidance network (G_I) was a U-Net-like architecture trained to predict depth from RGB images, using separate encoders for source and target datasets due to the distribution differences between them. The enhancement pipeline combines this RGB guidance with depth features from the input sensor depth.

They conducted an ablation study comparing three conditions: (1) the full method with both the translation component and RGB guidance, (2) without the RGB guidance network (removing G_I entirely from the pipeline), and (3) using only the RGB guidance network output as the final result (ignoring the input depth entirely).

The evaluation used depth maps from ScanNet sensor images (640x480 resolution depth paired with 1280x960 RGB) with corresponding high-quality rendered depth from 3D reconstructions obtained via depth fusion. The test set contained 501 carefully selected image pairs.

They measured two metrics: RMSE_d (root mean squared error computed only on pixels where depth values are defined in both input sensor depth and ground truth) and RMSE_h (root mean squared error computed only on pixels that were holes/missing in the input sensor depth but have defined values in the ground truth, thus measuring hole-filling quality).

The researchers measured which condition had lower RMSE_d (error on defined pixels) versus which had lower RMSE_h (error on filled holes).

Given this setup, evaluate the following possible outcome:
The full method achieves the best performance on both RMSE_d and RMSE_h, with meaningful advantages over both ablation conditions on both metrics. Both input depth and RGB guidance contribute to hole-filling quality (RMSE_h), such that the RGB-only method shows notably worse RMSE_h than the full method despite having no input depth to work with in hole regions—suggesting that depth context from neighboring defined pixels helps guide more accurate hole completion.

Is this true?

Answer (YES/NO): NO